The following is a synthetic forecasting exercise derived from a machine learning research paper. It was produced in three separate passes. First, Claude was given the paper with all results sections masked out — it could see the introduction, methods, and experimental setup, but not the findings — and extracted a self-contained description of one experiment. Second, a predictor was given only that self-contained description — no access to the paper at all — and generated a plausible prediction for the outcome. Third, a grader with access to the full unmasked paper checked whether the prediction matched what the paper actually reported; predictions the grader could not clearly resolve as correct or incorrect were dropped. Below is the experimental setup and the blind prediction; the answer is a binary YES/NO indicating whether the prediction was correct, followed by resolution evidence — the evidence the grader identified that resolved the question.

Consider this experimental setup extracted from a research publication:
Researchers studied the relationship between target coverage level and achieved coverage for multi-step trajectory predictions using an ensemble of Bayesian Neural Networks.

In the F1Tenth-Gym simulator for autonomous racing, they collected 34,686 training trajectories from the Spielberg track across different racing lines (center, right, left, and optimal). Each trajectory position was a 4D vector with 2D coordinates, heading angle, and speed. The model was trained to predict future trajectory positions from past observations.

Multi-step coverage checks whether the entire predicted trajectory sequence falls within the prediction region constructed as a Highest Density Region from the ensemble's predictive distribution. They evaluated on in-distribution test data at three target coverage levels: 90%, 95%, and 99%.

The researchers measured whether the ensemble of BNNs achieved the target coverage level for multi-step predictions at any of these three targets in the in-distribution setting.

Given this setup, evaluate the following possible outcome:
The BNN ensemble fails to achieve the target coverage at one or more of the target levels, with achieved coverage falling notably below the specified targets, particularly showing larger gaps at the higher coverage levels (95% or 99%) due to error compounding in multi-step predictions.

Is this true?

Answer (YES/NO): NO